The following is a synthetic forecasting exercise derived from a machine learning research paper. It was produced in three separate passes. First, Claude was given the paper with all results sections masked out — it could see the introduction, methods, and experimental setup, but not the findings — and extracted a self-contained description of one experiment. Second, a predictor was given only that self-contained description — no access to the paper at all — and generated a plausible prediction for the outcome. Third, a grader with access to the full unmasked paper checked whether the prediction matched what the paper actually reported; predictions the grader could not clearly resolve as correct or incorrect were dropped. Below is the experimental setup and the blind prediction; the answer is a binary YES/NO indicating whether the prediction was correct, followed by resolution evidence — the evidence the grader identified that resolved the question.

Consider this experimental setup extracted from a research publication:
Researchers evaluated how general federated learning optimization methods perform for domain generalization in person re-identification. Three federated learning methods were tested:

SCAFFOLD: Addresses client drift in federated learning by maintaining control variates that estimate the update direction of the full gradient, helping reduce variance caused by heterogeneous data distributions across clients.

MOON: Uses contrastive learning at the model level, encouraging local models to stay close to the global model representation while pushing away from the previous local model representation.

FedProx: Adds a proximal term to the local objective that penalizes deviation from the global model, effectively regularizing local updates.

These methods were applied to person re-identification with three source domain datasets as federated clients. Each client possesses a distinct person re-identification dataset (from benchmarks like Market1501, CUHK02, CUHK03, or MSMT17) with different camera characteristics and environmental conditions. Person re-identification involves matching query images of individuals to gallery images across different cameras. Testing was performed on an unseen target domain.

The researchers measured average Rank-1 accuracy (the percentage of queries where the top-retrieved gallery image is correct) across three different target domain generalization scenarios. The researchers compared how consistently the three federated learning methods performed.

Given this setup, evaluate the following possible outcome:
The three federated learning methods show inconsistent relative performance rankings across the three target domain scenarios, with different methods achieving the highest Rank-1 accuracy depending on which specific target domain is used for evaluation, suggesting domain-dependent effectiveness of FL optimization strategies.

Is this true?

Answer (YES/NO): YES